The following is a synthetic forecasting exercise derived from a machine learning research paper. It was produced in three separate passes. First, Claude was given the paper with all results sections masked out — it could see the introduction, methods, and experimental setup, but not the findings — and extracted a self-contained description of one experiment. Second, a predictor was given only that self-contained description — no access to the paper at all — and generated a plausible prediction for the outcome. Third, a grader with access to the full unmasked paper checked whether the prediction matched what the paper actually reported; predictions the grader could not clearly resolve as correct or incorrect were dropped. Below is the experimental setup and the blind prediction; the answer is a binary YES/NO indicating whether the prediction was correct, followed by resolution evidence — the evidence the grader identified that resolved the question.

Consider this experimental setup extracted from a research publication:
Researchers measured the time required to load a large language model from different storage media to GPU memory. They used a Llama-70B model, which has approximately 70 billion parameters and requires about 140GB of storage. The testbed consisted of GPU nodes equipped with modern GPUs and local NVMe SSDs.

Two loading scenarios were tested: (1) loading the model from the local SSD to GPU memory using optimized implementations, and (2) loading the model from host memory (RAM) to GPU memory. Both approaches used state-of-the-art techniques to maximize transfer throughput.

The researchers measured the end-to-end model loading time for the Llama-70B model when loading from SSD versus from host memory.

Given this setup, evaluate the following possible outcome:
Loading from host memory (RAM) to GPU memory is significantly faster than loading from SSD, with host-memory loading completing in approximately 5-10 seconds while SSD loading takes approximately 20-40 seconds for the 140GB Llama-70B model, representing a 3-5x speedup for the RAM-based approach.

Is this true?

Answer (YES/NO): NO